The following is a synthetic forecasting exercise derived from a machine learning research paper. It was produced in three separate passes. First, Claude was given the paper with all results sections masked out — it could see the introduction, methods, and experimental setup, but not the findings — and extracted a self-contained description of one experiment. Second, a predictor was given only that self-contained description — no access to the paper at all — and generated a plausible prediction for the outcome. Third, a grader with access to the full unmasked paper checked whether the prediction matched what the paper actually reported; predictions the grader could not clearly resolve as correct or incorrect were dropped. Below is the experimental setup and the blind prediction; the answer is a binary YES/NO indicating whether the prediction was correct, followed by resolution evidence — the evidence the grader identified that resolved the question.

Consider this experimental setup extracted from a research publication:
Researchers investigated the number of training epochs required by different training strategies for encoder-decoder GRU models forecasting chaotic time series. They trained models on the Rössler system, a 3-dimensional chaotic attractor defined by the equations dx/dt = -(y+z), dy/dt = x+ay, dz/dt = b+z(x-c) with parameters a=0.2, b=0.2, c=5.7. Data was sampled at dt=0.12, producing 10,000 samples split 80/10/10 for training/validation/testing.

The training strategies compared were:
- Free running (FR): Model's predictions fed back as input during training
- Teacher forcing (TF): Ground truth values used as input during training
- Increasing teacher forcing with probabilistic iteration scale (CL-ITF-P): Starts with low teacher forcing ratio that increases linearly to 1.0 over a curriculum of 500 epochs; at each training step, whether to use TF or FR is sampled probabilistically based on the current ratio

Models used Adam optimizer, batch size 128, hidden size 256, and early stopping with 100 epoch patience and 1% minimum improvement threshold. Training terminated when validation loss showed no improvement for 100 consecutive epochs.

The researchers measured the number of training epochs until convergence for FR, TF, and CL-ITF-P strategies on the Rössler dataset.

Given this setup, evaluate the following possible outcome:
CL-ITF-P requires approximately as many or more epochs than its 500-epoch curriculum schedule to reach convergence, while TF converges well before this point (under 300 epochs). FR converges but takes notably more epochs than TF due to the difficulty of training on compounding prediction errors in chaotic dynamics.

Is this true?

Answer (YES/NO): NO